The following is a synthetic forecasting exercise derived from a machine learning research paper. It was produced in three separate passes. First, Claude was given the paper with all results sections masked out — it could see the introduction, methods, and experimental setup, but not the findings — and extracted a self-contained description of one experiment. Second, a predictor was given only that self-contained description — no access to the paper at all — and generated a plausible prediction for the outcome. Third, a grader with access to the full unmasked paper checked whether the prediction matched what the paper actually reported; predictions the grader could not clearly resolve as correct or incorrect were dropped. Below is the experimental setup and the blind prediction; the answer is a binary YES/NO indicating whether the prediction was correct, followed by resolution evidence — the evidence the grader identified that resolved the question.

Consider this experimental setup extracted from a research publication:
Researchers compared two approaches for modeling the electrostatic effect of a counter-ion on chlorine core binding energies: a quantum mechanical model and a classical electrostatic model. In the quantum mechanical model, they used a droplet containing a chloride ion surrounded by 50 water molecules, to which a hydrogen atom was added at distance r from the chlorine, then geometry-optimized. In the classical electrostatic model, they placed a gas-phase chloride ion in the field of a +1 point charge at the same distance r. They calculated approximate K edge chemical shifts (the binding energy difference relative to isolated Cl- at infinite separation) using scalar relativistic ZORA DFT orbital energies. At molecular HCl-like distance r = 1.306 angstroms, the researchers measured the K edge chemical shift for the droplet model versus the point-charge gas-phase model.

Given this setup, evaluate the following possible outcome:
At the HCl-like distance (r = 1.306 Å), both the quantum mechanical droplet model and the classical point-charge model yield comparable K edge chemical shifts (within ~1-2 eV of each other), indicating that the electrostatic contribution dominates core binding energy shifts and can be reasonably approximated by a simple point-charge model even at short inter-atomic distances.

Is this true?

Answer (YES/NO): YES